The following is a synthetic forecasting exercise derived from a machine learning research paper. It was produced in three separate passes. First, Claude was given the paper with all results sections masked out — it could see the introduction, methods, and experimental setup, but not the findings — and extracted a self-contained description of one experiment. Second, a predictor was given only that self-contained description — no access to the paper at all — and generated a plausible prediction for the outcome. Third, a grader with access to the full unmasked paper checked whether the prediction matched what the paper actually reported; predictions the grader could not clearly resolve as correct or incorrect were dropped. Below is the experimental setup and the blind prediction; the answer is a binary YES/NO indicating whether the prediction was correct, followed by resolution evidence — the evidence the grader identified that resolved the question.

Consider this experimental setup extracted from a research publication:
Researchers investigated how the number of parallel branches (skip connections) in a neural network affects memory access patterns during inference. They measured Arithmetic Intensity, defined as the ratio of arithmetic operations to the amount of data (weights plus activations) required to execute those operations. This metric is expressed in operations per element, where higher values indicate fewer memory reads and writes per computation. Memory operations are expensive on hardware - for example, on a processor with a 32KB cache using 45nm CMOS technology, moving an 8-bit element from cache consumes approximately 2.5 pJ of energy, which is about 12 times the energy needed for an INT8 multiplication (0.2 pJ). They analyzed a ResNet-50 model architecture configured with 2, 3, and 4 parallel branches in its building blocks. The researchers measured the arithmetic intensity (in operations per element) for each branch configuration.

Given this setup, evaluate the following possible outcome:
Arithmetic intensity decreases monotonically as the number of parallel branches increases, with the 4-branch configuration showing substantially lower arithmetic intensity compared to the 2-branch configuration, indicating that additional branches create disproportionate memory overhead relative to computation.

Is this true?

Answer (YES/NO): YES